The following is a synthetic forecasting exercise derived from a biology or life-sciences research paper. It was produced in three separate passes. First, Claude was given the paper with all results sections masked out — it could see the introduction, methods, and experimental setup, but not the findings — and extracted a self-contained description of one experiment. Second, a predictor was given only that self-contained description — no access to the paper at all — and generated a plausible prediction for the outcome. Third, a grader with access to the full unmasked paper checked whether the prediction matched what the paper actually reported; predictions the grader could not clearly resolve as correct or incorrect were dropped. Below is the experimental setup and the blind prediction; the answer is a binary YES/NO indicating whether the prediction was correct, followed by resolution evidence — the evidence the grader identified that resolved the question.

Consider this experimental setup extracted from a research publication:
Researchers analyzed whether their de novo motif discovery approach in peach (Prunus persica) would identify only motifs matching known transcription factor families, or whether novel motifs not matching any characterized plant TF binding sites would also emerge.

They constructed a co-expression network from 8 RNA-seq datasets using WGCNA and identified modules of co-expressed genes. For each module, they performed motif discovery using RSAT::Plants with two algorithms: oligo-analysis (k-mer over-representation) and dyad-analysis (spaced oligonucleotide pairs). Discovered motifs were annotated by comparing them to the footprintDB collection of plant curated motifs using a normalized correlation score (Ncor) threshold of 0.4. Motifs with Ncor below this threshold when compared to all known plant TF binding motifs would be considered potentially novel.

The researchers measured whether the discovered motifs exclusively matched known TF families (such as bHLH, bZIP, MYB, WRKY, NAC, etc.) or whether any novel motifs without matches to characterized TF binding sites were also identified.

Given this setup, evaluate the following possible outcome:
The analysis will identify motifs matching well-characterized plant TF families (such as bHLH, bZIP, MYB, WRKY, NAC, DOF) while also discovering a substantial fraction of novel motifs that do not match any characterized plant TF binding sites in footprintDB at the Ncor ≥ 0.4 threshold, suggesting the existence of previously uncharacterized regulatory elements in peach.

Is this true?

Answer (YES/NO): NO